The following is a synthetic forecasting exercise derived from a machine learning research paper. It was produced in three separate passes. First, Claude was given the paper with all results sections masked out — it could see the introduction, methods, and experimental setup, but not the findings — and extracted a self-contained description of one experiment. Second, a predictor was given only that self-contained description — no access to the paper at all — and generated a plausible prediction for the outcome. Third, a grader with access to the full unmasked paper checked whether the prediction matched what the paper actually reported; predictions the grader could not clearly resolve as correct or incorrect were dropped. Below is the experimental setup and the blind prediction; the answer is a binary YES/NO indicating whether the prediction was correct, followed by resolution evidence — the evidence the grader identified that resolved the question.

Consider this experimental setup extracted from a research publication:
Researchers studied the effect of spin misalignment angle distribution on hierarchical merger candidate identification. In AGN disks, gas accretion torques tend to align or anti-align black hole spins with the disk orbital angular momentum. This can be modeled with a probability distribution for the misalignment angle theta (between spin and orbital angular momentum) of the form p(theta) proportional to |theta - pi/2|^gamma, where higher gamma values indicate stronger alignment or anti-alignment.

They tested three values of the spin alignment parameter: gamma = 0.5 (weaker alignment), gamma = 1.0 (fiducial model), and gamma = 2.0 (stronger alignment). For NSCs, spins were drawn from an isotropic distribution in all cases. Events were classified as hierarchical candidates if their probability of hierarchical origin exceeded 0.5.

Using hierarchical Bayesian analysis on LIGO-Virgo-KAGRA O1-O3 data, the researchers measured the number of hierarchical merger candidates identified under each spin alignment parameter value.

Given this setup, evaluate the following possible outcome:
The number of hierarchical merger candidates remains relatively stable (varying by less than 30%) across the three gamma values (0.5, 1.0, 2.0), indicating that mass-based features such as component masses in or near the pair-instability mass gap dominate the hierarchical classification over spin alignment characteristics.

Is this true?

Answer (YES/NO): YES